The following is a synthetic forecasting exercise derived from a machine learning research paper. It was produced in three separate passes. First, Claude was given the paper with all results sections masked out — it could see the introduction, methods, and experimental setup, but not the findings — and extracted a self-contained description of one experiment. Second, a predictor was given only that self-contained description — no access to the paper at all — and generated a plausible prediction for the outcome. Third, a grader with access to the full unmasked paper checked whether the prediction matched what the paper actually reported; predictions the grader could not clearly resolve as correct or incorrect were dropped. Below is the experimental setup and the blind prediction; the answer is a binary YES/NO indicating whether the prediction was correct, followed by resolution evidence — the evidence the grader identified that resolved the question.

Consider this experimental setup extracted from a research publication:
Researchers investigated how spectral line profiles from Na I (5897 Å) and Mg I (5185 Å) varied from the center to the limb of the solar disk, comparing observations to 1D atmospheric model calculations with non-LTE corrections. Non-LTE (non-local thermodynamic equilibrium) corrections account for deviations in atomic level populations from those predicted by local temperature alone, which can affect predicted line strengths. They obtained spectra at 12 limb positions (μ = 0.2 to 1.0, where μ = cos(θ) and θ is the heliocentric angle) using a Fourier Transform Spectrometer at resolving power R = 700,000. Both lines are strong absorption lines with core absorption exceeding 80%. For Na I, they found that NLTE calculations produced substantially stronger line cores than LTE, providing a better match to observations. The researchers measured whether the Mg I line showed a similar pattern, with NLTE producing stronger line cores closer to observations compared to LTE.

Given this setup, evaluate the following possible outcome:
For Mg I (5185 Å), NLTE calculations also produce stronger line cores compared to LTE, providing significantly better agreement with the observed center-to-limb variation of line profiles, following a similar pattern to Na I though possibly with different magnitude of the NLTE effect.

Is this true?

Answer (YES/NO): NO